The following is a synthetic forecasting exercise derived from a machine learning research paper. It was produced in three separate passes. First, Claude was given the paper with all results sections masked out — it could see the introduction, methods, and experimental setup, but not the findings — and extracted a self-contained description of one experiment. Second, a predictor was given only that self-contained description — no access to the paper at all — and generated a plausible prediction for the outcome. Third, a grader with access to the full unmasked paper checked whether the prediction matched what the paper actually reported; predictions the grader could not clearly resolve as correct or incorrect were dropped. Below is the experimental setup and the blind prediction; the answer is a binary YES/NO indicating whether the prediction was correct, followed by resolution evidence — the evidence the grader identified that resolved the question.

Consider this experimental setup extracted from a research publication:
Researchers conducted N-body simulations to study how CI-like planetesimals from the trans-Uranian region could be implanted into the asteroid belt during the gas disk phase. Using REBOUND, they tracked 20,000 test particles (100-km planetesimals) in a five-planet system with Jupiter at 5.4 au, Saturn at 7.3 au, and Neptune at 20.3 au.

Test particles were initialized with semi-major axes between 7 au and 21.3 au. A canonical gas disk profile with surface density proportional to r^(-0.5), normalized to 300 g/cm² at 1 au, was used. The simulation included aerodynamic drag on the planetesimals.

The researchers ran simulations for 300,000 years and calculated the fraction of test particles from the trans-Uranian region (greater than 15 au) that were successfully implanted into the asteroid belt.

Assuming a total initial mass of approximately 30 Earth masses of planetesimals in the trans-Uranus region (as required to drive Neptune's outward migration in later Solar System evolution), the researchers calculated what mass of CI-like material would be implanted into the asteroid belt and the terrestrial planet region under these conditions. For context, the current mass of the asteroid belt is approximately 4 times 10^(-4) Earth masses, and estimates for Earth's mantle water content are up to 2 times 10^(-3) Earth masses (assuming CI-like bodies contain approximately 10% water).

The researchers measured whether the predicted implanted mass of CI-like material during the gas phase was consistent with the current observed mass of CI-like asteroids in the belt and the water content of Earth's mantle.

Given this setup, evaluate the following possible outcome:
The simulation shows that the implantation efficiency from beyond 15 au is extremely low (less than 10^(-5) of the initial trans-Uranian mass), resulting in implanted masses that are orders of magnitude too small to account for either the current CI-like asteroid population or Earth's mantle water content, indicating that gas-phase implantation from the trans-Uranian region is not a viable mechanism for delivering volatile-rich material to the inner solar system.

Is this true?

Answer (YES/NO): NO